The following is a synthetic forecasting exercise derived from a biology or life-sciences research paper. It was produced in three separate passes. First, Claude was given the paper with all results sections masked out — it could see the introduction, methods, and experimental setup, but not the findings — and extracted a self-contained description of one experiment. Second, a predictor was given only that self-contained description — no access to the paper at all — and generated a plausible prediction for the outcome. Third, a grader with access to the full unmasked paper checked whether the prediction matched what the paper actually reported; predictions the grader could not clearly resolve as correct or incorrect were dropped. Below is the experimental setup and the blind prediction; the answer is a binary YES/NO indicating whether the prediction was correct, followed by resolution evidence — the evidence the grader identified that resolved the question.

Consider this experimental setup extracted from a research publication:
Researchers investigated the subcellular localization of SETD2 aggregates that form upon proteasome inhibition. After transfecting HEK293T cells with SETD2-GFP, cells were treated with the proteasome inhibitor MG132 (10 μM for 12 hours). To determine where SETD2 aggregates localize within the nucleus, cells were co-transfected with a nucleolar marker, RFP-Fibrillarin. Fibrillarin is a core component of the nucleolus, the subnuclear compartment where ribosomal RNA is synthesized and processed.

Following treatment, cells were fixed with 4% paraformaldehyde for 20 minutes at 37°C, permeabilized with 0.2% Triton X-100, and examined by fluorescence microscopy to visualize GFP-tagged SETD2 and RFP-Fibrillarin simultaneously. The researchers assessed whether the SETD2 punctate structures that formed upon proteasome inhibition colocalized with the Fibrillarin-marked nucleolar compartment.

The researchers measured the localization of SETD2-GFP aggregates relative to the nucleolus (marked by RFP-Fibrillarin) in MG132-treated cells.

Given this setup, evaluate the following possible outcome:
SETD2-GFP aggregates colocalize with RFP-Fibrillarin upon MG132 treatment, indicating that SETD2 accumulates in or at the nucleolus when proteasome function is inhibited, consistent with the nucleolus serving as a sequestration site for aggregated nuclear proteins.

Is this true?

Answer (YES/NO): NO